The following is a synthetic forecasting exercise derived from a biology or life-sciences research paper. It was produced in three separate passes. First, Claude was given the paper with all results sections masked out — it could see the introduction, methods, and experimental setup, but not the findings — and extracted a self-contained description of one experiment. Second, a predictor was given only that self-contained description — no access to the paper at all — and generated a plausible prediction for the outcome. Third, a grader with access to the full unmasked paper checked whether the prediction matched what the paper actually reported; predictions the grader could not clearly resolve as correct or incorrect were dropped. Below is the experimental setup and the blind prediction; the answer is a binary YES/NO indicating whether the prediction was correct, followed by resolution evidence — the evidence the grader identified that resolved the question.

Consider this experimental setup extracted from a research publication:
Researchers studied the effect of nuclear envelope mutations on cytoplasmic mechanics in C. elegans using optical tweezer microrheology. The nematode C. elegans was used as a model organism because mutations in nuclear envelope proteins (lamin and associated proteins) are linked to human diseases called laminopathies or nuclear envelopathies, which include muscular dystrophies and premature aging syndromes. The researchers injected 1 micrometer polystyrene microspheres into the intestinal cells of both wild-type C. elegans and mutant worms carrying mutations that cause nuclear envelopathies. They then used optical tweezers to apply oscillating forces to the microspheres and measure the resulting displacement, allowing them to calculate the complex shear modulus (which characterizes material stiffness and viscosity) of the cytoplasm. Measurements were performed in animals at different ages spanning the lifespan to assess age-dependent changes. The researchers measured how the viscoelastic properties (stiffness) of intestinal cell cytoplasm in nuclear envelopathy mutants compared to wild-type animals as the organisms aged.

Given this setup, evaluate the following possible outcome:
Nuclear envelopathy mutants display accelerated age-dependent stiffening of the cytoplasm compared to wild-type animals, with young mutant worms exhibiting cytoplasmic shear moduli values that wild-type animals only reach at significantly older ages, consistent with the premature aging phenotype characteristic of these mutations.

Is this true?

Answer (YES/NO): NO